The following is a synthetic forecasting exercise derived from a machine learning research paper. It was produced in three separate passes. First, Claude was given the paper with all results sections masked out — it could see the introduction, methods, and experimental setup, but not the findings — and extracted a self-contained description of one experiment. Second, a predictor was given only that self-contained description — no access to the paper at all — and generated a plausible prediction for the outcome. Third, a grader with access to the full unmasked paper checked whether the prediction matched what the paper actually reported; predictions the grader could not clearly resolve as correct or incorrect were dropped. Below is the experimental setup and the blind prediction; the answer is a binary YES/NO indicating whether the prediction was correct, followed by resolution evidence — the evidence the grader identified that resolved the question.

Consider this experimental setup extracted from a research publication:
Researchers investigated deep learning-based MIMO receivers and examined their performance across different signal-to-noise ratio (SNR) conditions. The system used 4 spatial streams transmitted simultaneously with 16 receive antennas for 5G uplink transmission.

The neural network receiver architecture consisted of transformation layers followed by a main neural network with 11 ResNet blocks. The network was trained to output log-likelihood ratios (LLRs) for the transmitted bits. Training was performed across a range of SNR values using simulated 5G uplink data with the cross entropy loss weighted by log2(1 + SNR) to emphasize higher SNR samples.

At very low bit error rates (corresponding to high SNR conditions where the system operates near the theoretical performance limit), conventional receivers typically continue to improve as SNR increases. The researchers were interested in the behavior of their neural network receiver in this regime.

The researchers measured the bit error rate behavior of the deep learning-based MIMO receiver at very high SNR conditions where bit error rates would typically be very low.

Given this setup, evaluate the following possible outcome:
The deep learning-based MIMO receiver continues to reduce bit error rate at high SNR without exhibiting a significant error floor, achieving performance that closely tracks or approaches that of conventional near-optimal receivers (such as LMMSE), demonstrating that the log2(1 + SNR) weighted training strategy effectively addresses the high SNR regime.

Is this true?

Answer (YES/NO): NO